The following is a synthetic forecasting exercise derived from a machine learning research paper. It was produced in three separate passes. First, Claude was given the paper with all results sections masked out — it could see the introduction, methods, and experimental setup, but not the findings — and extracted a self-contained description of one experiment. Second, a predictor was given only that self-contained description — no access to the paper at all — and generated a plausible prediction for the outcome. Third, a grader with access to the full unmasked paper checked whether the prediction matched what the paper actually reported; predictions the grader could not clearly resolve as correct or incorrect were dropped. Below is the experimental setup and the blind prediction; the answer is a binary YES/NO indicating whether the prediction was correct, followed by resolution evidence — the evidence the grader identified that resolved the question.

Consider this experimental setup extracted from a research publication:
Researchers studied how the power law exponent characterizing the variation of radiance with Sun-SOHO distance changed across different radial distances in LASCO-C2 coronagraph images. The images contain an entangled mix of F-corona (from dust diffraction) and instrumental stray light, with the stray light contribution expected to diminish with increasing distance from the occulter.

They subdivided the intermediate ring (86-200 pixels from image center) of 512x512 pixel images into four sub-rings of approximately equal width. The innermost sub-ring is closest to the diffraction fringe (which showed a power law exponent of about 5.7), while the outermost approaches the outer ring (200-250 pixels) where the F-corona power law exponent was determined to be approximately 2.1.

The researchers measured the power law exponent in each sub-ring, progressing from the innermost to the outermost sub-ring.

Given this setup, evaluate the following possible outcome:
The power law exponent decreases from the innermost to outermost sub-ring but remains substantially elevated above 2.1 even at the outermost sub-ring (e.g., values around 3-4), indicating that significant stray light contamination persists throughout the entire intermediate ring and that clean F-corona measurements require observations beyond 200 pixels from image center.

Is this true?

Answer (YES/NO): NO